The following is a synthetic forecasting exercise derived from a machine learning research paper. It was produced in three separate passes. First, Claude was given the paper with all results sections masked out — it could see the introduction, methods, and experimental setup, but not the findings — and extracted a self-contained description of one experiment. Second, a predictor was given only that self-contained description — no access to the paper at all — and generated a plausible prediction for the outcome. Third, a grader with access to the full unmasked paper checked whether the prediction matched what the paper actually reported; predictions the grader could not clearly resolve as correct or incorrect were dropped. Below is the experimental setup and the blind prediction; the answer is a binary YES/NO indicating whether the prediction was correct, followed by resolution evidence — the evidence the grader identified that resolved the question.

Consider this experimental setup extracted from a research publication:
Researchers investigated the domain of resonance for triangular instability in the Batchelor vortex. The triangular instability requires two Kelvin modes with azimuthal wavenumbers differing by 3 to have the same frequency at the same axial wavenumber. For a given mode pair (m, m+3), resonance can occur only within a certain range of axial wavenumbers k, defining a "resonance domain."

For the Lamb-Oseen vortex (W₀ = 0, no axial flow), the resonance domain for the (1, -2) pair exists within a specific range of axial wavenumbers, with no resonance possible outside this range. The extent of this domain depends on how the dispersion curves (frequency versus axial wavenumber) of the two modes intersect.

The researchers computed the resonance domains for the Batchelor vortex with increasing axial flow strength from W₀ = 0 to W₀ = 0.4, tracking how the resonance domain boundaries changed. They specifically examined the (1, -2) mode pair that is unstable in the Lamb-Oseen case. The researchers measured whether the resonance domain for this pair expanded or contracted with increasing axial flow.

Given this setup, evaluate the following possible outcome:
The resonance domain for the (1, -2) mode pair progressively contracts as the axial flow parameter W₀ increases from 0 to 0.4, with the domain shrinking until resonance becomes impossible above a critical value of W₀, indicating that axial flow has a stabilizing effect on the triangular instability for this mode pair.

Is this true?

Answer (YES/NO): NO